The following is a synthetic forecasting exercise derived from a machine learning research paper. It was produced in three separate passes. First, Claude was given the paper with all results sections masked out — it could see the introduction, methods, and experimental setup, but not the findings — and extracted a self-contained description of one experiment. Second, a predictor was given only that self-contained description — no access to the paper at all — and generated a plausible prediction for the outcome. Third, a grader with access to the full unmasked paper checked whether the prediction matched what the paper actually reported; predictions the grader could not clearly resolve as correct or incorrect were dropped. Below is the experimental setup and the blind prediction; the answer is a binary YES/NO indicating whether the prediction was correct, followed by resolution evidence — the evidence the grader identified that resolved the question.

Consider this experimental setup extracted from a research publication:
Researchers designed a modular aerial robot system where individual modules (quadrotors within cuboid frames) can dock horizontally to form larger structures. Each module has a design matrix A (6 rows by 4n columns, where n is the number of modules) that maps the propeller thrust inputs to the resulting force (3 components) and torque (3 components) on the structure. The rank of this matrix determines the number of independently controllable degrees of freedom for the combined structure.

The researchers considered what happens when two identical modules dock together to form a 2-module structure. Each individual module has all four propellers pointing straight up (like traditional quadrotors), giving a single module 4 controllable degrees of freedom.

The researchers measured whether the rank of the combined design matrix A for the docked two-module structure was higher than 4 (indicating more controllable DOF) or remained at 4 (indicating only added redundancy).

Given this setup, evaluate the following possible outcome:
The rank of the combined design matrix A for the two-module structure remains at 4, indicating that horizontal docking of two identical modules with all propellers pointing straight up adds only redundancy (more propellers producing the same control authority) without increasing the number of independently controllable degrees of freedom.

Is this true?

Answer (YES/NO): YES